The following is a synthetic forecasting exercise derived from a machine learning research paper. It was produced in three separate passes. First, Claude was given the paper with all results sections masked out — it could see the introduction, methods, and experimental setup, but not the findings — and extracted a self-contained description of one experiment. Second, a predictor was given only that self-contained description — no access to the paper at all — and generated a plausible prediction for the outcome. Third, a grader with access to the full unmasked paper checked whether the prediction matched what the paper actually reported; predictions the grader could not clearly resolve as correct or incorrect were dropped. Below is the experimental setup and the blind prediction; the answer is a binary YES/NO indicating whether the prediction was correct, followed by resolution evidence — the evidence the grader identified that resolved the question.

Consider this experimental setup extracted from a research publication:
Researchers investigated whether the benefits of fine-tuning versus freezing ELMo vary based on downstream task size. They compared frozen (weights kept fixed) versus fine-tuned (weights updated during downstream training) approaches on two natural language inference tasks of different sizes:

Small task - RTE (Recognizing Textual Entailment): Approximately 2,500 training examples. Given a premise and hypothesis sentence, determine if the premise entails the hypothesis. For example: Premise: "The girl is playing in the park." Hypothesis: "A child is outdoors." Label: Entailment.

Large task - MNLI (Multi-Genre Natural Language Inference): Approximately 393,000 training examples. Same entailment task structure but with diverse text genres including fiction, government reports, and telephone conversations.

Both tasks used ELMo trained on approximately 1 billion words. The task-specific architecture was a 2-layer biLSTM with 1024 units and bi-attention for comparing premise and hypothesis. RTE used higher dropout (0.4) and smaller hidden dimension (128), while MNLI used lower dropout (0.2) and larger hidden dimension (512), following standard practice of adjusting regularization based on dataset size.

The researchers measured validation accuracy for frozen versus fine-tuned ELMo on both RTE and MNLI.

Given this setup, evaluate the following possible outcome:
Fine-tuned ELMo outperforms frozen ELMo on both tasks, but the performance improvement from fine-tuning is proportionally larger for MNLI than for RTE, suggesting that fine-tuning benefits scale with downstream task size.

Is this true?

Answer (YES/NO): NO